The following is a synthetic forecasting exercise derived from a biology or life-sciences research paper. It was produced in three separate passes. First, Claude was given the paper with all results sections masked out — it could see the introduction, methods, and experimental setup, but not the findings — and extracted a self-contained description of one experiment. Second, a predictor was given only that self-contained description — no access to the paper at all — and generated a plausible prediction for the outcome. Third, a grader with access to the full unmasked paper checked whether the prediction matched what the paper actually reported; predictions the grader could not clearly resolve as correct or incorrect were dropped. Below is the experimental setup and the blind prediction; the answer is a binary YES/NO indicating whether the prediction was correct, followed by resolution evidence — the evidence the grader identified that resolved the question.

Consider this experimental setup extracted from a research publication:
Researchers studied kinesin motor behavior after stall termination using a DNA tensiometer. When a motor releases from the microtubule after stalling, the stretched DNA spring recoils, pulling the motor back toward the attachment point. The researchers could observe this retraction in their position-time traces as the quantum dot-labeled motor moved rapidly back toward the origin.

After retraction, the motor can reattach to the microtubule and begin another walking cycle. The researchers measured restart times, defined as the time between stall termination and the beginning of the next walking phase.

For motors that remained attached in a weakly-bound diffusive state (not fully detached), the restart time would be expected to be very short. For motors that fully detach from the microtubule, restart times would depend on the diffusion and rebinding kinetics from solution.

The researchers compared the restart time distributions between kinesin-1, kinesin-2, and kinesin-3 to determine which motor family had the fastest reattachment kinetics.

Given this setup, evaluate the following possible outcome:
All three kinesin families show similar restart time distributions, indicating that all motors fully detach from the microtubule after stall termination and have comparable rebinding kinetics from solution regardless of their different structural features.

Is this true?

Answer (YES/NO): NO